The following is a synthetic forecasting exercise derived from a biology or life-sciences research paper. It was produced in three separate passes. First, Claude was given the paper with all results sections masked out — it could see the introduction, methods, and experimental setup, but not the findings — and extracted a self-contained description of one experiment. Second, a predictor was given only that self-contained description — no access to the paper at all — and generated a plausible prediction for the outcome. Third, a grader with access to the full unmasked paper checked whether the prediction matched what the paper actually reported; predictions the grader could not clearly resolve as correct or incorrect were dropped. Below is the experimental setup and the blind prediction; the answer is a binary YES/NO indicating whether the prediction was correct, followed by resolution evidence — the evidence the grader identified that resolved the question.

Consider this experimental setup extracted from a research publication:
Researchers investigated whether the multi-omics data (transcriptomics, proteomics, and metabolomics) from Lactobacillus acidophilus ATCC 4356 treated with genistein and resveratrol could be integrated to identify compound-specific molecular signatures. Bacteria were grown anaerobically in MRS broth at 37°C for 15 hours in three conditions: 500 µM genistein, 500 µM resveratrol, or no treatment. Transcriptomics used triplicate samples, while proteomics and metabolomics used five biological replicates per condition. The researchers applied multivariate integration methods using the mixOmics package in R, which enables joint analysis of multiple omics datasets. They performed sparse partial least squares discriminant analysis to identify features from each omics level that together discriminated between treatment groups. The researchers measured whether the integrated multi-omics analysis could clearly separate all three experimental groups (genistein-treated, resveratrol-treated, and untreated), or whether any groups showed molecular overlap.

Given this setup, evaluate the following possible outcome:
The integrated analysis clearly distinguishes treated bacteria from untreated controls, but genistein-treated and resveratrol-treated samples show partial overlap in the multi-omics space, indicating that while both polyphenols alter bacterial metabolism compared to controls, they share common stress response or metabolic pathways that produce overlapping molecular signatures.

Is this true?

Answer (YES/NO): NO